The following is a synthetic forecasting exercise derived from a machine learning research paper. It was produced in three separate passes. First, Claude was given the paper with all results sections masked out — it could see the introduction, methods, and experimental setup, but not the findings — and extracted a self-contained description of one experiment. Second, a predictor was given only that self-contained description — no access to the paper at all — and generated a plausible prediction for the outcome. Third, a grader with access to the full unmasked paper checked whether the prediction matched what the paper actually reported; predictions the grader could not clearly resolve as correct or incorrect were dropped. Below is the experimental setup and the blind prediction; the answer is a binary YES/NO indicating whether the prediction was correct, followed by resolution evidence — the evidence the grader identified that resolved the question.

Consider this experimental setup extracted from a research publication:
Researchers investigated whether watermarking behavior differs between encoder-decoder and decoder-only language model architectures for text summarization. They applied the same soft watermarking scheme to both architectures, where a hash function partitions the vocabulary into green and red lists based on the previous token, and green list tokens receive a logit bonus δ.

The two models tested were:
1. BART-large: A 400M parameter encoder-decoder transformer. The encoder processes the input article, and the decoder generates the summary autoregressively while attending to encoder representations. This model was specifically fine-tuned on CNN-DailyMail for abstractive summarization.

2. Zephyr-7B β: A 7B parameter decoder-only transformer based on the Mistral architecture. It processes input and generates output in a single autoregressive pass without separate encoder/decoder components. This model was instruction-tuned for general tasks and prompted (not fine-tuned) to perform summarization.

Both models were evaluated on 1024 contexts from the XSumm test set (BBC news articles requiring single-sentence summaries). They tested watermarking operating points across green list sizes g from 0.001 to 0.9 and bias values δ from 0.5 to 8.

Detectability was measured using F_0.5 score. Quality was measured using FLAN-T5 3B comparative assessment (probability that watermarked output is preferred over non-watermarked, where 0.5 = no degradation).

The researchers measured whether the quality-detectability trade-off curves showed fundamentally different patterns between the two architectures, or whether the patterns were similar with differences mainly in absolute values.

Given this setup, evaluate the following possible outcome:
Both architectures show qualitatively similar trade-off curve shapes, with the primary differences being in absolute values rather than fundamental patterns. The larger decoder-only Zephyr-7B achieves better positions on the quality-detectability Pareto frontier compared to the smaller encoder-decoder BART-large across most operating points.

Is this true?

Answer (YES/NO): NO